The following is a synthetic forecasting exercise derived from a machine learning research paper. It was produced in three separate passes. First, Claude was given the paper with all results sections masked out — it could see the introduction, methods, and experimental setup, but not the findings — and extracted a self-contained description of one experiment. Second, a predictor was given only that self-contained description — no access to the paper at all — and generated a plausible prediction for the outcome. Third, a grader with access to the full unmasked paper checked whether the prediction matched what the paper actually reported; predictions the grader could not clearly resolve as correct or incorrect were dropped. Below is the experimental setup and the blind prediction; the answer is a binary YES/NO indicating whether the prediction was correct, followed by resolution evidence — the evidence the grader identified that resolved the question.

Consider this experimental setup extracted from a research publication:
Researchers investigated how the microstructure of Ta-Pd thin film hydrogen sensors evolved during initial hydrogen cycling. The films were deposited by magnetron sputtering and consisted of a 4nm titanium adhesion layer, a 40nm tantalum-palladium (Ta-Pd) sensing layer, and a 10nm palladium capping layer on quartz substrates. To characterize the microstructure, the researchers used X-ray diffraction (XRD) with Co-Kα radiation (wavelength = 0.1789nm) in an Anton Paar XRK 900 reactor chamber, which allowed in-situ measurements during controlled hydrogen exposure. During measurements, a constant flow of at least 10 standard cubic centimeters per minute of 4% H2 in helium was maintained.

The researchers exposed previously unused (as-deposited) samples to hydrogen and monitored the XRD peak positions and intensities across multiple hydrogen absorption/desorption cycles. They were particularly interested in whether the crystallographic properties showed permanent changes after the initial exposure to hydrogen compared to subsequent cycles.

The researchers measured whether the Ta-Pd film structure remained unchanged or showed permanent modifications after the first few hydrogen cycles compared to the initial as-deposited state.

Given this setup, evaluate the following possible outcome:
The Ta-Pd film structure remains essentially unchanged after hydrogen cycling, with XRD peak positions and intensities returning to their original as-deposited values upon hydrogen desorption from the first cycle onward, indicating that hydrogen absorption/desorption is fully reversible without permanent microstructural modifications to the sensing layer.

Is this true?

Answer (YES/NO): NO